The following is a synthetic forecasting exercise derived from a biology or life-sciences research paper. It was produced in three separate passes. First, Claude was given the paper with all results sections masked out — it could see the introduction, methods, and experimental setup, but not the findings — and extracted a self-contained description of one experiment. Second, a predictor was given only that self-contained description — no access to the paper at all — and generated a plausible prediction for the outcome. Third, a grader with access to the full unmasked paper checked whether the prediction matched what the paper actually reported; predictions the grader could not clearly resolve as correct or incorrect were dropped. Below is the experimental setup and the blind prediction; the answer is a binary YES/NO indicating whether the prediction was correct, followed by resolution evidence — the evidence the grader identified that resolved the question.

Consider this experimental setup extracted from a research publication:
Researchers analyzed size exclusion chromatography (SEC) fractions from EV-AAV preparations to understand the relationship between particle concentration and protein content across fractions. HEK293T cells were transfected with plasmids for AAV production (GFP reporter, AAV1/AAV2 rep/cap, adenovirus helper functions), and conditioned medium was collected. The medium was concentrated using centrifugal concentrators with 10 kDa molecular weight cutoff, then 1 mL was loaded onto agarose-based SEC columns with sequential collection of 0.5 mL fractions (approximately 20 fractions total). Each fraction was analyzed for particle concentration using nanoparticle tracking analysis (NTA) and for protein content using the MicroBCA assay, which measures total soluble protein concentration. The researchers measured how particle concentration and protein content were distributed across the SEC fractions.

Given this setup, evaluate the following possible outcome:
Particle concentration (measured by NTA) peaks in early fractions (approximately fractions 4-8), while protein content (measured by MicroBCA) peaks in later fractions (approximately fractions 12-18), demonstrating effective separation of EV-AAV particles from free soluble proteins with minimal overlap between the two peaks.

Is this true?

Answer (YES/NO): NO